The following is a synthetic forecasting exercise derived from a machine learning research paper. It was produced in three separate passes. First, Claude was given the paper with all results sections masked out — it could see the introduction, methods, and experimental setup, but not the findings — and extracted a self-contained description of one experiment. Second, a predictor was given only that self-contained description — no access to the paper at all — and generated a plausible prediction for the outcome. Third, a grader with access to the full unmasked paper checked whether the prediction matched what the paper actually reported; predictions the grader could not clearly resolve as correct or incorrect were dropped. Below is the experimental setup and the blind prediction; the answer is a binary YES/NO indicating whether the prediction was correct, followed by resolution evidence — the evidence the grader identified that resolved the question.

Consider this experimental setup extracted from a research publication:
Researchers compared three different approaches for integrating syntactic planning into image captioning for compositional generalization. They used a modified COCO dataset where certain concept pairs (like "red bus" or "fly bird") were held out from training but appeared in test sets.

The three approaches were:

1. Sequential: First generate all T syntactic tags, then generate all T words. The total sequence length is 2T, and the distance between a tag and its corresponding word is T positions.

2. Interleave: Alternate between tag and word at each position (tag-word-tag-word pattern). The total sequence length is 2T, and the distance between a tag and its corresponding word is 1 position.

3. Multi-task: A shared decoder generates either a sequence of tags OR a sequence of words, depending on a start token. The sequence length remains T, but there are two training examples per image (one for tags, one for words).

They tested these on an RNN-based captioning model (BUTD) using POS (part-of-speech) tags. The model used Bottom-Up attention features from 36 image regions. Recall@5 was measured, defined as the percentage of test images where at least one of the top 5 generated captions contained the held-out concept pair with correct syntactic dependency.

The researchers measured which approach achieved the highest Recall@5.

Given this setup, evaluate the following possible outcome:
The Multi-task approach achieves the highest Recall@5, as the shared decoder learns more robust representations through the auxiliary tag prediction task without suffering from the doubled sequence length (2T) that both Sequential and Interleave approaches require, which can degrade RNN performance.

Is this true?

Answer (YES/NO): NO